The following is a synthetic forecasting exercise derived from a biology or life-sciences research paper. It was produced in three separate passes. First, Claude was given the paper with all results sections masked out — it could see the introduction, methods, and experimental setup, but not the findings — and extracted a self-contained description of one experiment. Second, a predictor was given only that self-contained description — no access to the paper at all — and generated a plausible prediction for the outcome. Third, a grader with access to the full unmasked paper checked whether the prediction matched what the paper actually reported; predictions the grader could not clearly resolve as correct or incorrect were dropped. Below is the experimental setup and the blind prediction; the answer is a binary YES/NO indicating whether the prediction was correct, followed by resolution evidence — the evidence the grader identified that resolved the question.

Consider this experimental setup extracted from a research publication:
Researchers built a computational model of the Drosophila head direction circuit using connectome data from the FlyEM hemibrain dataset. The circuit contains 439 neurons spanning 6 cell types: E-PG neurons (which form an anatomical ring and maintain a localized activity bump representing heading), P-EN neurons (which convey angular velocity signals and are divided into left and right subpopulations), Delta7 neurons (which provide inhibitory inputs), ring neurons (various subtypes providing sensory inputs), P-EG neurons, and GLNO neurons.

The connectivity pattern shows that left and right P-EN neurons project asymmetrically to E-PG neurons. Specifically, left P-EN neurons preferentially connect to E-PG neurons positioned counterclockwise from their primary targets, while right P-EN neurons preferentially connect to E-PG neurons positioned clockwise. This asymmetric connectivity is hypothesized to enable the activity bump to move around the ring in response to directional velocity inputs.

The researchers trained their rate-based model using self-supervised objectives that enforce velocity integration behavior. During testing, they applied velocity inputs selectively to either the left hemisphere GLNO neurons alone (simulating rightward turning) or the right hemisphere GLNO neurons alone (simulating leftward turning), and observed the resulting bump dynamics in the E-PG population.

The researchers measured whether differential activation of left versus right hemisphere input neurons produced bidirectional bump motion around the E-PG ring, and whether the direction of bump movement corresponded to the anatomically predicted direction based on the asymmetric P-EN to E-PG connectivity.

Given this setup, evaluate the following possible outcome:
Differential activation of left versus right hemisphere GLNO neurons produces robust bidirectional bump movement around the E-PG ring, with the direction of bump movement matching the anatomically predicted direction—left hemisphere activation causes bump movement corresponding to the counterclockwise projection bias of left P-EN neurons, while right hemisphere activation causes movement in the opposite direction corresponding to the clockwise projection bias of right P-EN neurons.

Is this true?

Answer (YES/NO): YES